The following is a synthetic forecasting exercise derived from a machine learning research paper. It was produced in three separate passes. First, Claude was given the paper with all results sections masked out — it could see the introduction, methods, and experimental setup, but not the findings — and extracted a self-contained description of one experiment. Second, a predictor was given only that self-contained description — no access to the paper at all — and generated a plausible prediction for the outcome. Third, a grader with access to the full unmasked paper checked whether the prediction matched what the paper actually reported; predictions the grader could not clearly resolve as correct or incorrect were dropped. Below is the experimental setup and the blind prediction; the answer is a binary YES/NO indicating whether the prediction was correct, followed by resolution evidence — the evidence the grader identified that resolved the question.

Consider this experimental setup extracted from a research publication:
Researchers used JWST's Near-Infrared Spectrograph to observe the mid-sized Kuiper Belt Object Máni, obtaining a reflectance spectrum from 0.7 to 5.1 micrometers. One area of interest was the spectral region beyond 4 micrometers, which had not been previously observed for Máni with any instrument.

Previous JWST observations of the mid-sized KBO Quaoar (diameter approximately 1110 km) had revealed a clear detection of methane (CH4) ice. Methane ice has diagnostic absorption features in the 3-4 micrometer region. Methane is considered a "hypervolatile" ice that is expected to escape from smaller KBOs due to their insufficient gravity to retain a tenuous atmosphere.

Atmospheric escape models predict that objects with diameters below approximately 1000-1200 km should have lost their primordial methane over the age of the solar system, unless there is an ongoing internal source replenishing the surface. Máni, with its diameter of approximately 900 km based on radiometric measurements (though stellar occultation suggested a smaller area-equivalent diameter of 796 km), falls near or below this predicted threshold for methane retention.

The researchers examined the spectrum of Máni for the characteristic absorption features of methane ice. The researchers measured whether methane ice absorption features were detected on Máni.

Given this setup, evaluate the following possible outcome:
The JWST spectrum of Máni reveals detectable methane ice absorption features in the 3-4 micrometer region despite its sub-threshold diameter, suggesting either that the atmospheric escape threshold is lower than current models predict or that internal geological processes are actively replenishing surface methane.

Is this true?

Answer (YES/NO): NO